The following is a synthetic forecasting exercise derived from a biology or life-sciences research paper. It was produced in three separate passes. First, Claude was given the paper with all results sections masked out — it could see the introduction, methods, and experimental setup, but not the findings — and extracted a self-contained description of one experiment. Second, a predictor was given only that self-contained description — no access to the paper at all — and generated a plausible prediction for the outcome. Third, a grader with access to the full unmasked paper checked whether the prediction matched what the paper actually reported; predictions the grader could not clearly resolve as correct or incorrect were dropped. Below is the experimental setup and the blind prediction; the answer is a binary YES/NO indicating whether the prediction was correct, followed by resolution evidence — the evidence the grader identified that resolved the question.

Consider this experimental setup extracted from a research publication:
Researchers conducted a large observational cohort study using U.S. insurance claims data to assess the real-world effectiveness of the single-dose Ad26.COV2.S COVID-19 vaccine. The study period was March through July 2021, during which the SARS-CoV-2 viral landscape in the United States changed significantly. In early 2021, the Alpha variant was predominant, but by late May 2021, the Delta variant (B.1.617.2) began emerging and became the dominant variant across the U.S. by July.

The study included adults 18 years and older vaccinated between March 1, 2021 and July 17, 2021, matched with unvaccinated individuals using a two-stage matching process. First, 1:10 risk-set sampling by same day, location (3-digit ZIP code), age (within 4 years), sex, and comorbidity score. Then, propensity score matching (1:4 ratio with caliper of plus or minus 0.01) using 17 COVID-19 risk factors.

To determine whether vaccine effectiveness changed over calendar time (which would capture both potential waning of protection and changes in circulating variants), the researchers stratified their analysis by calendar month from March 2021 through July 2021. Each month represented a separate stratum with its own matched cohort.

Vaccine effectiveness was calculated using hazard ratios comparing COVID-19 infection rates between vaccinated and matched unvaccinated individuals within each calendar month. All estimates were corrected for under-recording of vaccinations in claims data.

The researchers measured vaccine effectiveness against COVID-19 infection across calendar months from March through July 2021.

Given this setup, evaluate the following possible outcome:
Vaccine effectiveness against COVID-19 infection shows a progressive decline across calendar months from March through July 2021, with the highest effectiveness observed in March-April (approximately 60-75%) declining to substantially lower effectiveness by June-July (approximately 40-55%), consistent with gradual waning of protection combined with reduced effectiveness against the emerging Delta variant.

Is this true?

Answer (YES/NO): NO